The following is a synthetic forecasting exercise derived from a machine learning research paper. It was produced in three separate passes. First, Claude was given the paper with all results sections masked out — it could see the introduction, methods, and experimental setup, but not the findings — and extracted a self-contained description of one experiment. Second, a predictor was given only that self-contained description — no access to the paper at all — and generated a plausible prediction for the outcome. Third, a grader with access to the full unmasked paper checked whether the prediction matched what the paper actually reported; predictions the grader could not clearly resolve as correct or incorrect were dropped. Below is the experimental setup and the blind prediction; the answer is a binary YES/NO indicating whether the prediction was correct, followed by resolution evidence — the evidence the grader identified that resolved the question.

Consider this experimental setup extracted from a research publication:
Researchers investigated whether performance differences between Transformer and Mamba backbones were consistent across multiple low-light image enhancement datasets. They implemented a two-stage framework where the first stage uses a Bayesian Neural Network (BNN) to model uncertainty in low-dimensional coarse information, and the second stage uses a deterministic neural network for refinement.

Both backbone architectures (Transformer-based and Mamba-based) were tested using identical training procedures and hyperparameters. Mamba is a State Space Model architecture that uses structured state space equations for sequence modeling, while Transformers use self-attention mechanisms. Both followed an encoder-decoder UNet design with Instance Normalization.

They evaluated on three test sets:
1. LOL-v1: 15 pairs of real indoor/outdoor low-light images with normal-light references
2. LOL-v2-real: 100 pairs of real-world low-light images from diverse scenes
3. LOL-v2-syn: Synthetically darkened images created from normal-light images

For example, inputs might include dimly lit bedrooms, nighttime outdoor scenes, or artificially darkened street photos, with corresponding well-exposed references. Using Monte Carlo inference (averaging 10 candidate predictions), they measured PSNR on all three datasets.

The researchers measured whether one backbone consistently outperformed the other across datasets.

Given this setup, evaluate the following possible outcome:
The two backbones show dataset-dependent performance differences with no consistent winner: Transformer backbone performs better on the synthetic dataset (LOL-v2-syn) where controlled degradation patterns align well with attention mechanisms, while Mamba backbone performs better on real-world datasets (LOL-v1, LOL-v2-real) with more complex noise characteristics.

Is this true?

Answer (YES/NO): NO